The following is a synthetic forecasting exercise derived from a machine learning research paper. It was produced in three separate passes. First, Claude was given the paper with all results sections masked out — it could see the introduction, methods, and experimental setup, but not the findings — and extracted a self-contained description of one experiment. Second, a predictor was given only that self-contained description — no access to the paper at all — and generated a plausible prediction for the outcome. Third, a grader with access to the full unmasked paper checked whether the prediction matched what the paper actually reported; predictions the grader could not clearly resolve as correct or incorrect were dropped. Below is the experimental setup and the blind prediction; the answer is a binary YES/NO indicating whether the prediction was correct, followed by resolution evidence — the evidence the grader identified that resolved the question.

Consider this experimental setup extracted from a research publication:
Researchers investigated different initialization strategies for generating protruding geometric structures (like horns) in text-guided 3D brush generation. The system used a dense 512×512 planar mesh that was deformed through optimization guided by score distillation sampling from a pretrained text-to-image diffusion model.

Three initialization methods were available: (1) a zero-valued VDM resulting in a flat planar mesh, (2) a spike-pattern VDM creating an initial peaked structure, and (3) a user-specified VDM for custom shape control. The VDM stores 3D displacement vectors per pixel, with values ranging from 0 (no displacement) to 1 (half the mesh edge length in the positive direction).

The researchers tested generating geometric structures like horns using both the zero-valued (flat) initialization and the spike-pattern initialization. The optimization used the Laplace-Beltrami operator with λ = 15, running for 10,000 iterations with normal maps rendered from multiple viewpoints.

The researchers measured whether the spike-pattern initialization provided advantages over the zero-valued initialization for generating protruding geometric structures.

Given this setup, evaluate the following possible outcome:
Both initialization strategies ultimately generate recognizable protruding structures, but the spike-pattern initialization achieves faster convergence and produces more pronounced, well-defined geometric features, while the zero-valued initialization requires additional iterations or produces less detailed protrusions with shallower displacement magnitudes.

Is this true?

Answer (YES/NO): NO